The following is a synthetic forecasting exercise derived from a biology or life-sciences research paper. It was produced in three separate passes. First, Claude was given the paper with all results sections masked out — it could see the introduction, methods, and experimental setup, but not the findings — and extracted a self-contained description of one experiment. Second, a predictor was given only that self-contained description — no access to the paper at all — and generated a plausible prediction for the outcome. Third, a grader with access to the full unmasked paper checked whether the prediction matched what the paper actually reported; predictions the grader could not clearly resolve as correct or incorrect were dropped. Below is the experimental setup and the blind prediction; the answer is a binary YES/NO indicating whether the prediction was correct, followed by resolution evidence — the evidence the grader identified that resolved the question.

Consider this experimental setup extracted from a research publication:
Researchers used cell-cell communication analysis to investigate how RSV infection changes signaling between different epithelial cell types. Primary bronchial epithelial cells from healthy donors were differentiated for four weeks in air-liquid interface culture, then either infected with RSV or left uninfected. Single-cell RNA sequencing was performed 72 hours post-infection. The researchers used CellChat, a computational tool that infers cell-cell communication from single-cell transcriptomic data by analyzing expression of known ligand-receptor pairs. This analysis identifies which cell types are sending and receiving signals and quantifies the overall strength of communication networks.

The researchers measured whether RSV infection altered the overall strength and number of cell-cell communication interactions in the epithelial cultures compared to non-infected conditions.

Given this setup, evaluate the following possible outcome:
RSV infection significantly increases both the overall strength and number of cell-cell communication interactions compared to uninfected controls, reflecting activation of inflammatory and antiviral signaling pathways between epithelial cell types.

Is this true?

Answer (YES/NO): NO